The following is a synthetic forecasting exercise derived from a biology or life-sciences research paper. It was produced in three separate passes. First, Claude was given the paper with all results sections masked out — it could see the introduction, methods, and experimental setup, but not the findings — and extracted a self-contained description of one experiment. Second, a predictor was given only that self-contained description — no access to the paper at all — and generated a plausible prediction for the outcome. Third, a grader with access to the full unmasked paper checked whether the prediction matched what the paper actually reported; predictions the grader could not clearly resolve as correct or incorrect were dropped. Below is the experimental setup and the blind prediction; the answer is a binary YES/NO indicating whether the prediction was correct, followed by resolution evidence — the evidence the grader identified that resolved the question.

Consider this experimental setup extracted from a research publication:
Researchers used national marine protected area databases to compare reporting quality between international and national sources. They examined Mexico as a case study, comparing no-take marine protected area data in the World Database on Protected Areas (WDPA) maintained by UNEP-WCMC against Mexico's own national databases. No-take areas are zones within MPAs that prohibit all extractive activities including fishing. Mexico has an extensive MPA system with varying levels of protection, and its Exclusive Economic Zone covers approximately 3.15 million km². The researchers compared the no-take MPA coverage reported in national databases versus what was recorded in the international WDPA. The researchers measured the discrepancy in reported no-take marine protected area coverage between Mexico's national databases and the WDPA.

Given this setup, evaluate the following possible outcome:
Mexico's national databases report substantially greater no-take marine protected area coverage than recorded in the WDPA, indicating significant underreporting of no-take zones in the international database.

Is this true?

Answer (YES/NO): YES